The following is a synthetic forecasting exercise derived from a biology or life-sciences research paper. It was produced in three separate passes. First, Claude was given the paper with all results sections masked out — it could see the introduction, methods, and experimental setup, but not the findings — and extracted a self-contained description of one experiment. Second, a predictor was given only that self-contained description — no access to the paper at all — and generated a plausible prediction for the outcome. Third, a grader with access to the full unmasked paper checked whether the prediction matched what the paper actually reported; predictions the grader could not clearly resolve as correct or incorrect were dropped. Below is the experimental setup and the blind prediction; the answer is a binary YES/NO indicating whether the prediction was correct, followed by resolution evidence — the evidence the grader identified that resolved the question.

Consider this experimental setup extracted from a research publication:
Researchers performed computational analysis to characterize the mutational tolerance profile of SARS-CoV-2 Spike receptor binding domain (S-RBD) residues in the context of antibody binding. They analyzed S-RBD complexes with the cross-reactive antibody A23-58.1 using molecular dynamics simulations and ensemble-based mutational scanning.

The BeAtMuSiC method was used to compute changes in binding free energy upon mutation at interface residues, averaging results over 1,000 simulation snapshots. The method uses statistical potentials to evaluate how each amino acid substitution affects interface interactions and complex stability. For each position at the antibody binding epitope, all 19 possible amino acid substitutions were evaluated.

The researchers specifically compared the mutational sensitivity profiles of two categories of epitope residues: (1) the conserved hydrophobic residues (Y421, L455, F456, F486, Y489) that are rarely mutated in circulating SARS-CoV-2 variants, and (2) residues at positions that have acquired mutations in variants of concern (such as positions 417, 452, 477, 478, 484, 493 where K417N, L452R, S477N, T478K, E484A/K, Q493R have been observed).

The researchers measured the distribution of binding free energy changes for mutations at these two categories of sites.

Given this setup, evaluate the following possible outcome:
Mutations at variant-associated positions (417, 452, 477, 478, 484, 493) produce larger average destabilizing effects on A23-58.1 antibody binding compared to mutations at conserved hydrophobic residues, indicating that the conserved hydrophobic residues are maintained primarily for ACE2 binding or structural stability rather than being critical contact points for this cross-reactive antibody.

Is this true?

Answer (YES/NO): NO